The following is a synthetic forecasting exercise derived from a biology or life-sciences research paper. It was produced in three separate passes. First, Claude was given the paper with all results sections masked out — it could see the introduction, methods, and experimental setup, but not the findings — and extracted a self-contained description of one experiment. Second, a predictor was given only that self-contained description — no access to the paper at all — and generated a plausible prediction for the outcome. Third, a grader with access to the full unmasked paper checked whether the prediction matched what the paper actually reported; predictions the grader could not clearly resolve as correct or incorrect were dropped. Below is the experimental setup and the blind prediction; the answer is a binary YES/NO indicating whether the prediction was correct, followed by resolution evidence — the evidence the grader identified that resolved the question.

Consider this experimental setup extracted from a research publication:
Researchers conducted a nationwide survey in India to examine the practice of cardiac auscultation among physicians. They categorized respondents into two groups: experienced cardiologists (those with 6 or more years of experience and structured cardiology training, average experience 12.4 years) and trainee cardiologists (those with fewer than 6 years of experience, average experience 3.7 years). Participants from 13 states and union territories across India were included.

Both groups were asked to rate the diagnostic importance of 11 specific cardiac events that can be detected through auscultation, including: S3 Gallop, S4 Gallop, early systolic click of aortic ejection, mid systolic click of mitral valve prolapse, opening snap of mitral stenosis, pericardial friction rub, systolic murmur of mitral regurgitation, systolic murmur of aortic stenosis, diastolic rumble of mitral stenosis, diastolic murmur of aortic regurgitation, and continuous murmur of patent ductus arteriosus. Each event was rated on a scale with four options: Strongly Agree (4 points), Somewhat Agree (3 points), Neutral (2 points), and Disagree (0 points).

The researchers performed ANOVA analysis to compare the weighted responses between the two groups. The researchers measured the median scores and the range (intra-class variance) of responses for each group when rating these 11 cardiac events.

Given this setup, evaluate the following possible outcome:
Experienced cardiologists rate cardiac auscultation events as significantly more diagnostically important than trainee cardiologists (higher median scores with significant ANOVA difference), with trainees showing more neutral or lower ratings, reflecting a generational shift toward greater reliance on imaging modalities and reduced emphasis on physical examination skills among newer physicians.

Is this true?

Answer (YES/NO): NO